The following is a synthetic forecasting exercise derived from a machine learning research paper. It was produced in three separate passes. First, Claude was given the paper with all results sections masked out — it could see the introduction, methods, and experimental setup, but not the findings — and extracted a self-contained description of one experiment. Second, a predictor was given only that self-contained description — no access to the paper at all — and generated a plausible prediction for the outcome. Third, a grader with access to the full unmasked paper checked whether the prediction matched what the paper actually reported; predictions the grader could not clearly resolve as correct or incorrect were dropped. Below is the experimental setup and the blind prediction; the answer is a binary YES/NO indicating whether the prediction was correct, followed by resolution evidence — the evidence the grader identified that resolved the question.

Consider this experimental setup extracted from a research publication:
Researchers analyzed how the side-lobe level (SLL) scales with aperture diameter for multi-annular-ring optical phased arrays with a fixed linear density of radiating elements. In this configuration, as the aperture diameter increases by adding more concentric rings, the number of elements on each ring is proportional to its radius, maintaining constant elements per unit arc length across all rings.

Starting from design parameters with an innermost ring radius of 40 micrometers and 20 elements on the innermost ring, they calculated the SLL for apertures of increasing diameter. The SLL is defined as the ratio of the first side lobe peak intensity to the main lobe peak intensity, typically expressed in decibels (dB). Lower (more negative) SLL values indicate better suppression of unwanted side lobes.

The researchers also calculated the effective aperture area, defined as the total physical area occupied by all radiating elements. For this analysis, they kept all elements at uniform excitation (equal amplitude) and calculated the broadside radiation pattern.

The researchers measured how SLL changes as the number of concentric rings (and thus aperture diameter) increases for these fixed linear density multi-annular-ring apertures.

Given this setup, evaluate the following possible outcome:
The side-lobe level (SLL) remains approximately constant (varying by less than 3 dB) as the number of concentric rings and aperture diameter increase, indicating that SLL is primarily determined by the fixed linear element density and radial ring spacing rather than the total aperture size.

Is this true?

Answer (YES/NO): NO